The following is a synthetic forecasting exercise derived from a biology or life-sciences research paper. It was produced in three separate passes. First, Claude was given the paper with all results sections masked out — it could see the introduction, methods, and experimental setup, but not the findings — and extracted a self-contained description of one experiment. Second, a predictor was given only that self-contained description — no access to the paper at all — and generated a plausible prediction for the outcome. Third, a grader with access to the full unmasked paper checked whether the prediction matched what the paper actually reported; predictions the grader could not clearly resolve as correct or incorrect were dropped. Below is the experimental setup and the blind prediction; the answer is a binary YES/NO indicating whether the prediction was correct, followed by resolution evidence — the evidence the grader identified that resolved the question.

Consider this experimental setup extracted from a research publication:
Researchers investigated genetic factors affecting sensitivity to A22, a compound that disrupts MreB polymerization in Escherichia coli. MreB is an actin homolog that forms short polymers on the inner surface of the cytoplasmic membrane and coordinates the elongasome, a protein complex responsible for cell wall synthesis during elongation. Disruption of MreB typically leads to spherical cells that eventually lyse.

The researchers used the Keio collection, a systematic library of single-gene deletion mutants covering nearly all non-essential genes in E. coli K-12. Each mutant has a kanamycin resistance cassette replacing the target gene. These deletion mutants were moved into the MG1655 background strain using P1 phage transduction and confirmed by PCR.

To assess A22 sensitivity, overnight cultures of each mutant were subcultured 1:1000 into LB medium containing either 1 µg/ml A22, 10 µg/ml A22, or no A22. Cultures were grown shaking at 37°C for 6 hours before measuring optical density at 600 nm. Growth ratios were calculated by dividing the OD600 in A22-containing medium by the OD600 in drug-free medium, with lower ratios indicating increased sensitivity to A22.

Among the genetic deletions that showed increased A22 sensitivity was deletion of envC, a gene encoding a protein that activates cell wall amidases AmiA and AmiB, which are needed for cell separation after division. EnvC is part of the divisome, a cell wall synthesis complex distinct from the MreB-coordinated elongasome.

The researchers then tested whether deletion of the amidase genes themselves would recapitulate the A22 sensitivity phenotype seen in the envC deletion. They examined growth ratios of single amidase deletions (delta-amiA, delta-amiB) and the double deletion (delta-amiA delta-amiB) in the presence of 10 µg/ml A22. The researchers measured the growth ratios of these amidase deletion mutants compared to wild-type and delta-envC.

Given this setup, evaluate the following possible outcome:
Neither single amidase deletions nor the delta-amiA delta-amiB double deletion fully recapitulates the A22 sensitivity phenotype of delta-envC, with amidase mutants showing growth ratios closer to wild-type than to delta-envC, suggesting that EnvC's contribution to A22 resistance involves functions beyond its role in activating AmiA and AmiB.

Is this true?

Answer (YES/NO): NO